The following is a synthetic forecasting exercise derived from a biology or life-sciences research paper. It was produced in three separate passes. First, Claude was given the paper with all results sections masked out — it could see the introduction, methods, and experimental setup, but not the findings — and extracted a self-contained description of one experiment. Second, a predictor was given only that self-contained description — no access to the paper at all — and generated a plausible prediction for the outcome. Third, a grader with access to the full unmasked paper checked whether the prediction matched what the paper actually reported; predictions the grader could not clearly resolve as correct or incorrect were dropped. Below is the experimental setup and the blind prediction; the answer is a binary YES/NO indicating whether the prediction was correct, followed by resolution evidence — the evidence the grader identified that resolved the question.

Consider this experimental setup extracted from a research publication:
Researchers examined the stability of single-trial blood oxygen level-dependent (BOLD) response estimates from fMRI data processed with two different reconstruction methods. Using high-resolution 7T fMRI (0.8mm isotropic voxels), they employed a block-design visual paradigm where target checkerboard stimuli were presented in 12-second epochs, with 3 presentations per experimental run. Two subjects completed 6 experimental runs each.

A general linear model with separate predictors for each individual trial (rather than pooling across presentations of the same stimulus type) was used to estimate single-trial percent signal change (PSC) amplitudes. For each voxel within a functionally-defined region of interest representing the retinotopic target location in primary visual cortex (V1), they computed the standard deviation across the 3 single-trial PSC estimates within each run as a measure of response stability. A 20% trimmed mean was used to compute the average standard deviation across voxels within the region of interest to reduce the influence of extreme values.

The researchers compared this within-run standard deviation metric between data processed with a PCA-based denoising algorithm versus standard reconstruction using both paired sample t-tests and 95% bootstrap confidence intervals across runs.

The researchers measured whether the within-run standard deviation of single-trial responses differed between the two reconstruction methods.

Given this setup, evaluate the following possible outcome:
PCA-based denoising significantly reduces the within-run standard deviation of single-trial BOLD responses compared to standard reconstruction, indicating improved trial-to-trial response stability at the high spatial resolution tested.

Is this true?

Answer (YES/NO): YES